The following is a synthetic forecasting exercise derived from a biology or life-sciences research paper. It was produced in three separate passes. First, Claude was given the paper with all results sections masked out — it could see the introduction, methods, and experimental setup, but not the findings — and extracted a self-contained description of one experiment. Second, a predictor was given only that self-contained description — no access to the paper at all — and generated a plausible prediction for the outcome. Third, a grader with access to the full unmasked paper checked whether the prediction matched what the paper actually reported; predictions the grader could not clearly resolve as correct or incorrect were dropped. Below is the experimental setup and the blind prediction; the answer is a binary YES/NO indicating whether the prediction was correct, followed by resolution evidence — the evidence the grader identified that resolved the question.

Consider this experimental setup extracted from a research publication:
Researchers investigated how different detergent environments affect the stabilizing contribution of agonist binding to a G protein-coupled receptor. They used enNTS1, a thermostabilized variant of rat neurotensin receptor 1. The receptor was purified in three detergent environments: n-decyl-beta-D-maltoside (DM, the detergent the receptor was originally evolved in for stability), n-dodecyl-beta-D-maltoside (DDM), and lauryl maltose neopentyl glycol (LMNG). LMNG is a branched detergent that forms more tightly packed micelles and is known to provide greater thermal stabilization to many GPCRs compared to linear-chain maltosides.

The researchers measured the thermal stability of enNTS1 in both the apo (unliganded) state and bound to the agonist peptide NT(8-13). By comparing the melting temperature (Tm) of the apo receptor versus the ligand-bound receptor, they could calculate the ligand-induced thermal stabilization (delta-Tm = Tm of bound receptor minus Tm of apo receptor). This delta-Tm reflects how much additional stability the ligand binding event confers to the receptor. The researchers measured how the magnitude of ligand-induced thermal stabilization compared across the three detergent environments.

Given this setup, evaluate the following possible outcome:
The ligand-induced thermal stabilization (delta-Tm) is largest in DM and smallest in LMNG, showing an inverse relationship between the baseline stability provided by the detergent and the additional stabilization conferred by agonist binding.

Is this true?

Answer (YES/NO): YES